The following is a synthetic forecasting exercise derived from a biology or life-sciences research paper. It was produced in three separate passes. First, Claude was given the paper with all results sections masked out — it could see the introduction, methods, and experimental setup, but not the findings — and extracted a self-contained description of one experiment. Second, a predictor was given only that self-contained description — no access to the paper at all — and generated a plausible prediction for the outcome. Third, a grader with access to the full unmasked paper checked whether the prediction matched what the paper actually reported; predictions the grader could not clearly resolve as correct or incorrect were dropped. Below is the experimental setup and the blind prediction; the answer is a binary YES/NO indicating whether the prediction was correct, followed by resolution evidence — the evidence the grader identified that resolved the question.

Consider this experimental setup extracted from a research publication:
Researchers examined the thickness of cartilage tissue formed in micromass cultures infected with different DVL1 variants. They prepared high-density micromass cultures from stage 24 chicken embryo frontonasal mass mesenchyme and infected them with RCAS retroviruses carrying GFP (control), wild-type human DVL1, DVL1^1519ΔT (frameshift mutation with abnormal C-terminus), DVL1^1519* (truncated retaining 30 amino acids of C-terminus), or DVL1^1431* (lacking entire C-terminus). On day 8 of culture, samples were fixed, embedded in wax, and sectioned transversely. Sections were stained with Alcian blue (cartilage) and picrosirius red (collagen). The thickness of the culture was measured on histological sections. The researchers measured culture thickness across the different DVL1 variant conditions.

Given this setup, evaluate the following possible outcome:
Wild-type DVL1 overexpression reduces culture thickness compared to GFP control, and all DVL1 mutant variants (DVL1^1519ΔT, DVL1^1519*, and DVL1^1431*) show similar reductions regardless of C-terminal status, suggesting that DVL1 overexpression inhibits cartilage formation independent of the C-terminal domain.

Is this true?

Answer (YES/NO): NO